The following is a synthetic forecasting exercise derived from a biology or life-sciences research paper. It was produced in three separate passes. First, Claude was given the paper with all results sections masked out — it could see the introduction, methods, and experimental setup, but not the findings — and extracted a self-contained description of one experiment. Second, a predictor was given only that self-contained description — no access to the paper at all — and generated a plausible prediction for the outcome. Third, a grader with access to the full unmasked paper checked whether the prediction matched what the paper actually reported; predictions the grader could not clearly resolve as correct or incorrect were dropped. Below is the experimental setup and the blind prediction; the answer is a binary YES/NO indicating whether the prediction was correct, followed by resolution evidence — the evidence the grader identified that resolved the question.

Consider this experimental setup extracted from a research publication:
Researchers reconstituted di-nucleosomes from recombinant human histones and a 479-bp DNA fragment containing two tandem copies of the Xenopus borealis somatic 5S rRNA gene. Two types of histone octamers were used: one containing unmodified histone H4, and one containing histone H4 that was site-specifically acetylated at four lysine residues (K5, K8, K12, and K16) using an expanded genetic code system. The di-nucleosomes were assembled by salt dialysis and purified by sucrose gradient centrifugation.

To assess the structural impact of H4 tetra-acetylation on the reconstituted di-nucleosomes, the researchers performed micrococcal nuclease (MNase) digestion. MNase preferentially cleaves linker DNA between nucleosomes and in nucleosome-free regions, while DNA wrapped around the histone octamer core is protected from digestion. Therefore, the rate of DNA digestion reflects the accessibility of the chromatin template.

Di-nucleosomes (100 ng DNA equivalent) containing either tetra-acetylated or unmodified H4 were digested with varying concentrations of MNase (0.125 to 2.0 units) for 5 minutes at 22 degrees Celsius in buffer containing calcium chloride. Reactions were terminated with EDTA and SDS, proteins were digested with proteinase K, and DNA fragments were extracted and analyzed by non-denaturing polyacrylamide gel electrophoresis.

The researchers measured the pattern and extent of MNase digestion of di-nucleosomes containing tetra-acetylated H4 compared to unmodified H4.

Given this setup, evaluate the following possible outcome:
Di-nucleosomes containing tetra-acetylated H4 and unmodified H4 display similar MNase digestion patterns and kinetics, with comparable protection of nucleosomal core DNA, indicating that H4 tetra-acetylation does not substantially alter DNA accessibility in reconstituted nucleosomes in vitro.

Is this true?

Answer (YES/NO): YES